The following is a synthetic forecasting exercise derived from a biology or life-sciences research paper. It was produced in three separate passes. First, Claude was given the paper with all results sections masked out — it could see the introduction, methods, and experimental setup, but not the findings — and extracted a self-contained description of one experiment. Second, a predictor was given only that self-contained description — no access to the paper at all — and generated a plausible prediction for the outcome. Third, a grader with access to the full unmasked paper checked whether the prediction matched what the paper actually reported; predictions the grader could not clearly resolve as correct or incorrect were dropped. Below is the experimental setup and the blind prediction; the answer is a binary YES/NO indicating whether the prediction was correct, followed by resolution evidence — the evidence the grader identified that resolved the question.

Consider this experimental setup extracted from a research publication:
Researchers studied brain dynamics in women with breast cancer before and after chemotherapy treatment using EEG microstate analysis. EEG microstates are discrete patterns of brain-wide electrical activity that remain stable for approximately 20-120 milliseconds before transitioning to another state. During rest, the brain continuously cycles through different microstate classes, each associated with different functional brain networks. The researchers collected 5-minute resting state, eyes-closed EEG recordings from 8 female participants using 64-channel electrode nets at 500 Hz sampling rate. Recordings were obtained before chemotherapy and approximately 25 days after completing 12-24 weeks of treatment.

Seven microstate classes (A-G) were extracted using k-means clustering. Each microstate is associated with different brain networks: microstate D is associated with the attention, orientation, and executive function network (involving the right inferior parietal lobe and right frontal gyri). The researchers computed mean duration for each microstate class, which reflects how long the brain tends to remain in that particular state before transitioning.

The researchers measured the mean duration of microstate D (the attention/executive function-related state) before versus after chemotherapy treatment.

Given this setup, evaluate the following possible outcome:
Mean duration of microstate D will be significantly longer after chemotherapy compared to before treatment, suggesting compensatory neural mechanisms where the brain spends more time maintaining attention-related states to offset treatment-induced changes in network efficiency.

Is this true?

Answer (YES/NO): YES